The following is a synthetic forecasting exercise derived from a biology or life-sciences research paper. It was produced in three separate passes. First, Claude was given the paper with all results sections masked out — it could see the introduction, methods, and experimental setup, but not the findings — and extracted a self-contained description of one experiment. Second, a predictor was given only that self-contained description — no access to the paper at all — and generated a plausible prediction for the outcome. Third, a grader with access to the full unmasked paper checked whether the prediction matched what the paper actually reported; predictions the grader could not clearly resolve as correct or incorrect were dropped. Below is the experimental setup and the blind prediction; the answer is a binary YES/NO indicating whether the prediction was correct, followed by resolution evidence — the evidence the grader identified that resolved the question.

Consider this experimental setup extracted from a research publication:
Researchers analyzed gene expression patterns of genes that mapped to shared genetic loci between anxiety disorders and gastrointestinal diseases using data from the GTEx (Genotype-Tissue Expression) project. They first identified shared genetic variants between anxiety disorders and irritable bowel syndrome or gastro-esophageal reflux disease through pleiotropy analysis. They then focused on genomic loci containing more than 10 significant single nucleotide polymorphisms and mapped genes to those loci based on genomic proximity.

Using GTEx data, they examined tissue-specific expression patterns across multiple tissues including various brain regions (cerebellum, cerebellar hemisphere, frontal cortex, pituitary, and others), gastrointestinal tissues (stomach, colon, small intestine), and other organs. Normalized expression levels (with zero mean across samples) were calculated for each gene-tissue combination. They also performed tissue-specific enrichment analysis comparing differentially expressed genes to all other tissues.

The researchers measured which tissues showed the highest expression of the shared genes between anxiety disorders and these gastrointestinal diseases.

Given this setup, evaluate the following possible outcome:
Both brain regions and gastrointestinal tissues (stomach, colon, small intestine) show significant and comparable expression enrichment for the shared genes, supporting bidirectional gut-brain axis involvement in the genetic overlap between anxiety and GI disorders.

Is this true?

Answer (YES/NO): NO